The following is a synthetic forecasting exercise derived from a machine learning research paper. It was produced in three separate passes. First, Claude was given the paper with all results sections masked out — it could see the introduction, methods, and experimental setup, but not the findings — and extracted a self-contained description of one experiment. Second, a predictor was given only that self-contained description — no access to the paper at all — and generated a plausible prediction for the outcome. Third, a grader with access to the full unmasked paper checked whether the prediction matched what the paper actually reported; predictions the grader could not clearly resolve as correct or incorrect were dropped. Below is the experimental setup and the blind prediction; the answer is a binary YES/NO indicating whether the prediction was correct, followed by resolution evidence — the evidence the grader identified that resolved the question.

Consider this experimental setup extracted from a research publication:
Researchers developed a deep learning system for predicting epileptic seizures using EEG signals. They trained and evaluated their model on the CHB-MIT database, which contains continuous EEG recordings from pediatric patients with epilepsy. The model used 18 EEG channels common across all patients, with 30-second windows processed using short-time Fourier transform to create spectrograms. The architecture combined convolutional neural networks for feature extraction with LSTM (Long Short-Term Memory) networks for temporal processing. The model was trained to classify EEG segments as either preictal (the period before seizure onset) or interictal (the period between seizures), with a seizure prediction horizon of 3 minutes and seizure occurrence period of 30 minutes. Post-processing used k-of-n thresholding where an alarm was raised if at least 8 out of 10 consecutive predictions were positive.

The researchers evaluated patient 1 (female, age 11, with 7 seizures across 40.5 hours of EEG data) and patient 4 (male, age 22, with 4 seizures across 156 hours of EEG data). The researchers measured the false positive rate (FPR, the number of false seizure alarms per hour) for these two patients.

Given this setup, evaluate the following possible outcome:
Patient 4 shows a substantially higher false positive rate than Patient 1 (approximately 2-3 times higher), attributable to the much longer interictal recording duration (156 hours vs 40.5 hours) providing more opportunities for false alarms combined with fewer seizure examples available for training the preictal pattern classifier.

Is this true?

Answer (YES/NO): NO